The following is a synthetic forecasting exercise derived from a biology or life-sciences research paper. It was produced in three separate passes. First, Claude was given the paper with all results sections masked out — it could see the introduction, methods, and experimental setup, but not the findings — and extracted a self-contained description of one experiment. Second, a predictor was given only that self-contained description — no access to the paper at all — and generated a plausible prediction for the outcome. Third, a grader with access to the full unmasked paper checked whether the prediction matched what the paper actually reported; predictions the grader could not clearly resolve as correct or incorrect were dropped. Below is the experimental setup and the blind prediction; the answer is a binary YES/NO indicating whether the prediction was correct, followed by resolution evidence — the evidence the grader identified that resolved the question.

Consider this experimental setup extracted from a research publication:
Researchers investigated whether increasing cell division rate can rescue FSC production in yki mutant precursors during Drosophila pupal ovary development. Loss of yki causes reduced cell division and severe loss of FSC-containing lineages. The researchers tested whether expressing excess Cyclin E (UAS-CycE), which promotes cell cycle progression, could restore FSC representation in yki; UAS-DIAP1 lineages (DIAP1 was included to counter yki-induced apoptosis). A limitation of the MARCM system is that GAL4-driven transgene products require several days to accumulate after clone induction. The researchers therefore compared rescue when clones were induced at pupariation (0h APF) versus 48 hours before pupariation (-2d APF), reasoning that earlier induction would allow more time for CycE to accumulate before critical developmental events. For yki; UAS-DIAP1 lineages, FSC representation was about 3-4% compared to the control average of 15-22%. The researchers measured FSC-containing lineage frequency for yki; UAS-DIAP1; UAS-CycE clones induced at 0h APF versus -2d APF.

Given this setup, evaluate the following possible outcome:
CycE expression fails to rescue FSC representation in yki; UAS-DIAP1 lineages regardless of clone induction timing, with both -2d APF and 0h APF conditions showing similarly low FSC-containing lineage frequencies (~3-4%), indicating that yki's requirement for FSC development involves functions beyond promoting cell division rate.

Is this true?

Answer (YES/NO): NO